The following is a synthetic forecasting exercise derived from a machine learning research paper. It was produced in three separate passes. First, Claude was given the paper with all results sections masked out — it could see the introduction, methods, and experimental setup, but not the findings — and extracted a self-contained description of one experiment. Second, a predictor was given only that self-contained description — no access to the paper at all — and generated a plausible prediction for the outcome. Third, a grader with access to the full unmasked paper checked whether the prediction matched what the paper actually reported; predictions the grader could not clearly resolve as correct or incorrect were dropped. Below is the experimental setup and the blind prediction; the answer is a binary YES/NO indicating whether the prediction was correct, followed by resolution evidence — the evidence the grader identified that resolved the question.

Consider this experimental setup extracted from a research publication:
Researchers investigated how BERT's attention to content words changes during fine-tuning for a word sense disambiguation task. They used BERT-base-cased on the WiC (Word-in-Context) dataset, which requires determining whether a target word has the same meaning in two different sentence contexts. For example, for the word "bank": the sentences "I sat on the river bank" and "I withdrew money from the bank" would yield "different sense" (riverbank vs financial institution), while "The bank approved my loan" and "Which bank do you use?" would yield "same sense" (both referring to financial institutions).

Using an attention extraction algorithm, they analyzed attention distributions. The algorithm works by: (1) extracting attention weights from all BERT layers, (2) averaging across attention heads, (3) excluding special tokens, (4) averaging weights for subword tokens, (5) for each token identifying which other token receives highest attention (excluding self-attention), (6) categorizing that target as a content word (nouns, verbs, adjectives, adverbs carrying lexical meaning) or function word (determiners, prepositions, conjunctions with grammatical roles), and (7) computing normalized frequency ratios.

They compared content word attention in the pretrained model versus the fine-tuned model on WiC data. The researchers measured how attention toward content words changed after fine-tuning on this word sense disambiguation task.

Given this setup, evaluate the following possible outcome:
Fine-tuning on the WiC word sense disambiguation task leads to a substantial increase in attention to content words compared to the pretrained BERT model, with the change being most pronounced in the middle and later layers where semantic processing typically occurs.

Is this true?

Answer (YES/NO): NO